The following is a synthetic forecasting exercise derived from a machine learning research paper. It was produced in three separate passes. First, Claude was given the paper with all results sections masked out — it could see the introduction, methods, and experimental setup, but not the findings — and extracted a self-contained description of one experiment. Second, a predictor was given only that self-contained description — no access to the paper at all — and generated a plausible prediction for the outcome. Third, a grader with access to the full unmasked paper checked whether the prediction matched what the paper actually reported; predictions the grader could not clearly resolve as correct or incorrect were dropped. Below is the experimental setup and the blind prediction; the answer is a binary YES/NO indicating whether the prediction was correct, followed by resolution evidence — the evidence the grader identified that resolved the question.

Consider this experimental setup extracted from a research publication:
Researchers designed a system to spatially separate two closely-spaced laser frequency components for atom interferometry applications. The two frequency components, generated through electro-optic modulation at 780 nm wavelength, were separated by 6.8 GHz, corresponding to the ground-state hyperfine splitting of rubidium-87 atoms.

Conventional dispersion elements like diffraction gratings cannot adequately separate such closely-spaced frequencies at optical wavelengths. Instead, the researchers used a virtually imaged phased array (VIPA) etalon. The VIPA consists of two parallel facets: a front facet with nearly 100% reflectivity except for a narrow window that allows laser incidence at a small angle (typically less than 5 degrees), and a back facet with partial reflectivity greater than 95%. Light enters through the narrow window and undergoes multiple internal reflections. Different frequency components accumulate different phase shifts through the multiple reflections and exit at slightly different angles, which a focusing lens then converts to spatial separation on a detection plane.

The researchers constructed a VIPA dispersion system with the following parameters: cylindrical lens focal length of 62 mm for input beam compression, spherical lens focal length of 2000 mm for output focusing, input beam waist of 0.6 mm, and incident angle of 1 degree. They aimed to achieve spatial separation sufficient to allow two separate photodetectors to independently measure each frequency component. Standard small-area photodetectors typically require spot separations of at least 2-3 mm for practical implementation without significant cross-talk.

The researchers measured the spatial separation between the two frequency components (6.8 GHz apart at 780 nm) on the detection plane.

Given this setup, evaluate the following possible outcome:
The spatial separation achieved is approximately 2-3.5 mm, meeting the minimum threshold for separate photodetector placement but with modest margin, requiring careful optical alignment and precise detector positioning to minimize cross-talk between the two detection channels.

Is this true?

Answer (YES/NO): YES